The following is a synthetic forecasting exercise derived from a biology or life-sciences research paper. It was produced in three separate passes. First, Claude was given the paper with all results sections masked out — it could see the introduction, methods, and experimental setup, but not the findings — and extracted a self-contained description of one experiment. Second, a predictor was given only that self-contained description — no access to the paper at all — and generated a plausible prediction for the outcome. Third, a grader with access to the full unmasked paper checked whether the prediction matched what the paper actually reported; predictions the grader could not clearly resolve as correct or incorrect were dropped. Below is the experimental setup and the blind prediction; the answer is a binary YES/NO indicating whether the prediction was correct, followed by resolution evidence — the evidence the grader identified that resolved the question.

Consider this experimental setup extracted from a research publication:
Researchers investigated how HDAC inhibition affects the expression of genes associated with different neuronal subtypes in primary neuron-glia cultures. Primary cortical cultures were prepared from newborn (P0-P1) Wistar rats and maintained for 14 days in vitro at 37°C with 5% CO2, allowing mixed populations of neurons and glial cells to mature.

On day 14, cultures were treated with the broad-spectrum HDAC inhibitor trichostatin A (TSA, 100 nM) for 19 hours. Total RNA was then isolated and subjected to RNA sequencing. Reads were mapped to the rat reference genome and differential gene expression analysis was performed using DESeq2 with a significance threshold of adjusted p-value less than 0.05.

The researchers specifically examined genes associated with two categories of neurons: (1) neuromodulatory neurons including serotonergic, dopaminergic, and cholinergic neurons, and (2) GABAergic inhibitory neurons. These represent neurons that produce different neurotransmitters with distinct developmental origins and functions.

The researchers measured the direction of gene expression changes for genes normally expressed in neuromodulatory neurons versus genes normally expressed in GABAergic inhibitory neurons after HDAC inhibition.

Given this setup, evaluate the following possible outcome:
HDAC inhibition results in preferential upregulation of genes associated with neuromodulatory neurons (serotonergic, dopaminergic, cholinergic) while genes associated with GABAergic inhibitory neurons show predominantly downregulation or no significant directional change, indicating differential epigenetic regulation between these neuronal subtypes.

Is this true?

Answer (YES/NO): YES